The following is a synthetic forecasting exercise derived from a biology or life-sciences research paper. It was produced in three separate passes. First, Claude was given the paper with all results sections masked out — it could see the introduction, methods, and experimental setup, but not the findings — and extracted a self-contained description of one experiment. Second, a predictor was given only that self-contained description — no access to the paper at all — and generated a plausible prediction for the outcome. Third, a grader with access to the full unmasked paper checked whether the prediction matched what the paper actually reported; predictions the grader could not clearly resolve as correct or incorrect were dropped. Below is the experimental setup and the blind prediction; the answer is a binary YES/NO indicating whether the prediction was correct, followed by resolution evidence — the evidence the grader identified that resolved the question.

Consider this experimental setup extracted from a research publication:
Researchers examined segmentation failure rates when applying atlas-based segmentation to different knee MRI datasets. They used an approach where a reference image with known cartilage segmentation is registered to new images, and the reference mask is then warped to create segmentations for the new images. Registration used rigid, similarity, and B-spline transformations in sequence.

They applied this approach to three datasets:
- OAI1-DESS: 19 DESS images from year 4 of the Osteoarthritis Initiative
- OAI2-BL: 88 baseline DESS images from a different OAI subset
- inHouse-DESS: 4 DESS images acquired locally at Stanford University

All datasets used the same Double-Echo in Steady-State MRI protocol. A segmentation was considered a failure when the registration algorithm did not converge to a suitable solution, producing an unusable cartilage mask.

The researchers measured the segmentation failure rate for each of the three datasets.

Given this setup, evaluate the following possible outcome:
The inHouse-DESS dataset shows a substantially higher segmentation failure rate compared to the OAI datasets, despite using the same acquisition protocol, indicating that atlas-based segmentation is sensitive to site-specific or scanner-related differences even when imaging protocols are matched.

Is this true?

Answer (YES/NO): NO